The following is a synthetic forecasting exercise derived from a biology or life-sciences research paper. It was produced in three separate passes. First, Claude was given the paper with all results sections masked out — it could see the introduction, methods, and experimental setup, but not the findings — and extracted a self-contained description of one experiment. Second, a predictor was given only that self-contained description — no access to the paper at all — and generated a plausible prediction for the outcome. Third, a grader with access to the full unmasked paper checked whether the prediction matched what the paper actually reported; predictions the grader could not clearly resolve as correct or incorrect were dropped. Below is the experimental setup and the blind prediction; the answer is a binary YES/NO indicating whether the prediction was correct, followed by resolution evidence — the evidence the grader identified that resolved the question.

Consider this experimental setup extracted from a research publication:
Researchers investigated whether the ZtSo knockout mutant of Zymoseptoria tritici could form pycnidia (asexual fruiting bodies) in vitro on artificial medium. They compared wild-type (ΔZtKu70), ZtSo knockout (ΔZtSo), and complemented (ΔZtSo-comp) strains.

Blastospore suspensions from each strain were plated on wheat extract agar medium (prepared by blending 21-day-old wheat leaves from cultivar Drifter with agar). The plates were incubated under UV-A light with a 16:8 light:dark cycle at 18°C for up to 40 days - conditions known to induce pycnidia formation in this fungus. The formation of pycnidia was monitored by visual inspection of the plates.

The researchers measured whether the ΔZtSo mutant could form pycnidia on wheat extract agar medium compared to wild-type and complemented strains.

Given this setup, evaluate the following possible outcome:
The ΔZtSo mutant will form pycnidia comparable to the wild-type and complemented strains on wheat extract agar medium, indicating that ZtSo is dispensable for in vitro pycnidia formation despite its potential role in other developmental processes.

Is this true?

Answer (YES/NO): NO